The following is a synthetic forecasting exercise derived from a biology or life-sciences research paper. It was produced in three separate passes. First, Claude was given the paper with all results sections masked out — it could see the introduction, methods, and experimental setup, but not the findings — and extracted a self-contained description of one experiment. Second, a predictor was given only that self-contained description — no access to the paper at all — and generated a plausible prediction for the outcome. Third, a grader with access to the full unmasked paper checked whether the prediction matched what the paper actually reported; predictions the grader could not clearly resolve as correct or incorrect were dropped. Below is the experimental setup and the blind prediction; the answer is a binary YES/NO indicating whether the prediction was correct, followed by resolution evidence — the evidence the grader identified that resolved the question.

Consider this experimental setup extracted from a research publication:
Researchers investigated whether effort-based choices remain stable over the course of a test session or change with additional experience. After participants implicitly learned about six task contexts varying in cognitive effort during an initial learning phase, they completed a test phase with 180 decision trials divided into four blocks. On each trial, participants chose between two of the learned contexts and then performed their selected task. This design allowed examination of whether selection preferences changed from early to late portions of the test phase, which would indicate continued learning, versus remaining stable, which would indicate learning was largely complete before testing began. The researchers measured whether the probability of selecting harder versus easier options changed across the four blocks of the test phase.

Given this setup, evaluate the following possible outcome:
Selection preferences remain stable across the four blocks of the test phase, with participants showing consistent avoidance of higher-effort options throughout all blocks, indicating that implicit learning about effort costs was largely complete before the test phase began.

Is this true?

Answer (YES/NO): YES